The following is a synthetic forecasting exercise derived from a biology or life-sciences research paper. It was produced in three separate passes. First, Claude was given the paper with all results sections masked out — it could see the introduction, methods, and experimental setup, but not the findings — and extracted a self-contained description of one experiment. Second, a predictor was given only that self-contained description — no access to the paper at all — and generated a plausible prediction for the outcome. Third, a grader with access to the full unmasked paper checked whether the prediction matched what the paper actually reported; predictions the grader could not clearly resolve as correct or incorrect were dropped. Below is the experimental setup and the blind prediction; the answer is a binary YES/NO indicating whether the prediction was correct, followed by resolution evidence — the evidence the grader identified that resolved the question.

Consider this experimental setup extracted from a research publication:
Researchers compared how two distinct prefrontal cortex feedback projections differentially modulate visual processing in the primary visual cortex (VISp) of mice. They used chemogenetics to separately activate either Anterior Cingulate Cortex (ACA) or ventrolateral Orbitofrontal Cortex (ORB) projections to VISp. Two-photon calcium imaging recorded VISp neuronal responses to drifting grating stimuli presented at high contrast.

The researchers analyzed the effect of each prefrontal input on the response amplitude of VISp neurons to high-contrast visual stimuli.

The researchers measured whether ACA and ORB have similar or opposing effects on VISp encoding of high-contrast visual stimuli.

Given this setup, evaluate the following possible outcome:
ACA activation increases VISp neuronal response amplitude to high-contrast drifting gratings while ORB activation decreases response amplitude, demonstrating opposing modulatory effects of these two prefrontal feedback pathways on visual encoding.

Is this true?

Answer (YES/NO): NO